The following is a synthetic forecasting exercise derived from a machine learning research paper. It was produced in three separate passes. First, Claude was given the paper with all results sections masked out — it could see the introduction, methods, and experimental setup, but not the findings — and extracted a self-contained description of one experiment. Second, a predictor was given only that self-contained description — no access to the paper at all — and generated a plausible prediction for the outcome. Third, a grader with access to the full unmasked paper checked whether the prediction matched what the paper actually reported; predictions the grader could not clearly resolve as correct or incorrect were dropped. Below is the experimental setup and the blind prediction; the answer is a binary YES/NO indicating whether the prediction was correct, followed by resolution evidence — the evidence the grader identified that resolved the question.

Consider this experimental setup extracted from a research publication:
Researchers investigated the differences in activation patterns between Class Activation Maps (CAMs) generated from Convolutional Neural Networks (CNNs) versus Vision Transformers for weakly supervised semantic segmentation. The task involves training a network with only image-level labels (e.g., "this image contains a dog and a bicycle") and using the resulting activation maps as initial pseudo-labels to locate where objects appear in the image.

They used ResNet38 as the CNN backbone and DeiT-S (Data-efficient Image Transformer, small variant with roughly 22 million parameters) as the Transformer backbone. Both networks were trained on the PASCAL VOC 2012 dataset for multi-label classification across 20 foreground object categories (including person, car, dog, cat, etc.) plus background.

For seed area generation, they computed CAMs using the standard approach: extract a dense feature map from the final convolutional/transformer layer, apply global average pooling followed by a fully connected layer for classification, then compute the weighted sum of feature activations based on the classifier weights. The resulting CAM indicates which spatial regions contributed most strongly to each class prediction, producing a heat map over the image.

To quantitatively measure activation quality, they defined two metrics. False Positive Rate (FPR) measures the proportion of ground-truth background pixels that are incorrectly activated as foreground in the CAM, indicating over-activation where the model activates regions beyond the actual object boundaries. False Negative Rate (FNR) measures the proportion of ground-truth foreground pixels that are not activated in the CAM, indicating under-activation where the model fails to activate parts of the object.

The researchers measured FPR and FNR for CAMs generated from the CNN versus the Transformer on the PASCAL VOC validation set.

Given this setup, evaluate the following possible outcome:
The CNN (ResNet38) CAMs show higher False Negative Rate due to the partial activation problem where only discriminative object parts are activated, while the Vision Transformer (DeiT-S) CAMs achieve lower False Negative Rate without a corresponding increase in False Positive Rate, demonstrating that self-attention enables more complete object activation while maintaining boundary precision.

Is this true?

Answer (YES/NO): NO